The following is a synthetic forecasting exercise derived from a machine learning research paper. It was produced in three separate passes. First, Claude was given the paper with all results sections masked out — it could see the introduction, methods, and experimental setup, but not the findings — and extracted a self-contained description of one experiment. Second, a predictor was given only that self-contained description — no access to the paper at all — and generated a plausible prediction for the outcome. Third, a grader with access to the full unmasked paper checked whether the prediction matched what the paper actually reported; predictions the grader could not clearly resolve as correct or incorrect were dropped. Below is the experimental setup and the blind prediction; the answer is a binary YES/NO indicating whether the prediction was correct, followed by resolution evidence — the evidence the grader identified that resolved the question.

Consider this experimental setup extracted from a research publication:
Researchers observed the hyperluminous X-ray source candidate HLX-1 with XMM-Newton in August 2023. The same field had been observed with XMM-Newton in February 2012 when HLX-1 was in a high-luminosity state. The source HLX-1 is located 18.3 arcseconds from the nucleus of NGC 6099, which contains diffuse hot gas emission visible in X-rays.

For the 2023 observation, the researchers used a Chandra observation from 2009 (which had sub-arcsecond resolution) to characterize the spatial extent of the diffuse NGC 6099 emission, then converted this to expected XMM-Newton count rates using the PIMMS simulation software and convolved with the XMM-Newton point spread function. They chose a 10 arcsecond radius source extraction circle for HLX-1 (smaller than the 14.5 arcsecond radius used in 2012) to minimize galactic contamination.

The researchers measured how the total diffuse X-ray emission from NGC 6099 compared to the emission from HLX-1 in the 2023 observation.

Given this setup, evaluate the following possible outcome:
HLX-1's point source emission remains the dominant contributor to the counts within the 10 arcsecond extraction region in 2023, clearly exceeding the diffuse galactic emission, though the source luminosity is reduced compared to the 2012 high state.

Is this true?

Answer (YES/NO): YES